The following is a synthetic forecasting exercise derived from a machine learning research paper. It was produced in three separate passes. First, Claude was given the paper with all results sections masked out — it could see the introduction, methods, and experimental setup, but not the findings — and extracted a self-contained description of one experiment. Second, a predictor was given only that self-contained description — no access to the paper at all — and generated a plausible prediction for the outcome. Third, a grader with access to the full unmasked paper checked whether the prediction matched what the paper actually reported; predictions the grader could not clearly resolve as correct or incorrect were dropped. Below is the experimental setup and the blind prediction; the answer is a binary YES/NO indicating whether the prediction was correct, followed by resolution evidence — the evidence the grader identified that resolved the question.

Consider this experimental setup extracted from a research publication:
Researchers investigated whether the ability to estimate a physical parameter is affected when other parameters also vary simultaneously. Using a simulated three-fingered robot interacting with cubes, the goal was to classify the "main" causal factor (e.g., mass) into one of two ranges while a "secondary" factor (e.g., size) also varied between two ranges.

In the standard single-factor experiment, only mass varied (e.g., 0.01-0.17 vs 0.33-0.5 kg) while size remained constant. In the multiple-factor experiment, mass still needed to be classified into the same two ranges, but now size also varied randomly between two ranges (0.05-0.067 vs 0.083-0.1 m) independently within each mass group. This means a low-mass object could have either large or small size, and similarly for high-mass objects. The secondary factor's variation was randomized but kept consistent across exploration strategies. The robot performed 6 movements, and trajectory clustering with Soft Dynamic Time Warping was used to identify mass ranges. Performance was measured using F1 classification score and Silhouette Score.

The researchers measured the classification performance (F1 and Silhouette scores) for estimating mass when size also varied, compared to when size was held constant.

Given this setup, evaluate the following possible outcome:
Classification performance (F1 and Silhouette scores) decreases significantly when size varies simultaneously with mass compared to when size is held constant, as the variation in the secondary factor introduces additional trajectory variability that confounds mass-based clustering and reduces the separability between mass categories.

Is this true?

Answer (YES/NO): YES